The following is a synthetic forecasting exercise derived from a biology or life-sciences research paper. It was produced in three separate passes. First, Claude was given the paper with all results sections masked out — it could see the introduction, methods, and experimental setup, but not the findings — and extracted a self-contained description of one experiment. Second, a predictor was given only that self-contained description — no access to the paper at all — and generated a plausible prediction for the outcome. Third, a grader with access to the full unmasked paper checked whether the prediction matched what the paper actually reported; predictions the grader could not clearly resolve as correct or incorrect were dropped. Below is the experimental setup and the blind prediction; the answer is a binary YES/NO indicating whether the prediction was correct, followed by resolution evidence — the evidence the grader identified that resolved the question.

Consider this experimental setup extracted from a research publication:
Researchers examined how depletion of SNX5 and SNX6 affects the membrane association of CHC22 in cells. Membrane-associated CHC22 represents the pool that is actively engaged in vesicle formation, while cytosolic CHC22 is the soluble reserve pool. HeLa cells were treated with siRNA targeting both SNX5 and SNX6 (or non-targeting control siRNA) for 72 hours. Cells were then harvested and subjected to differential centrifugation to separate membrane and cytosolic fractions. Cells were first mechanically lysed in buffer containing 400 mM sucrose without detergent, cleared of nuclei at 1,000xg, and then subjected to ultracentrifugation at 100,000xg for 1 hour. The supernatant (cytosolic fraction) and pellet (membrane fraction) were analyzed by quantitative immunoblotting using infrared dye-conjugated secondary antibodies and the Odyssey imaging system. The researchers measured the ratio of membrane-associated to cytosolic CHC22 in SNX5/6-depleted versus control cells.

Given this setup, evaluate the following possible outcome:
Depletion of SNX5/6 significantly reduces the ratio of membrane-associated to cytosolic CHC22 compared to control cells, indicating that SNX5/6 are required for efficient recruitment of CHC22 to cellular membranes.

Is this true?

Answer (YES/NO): YES